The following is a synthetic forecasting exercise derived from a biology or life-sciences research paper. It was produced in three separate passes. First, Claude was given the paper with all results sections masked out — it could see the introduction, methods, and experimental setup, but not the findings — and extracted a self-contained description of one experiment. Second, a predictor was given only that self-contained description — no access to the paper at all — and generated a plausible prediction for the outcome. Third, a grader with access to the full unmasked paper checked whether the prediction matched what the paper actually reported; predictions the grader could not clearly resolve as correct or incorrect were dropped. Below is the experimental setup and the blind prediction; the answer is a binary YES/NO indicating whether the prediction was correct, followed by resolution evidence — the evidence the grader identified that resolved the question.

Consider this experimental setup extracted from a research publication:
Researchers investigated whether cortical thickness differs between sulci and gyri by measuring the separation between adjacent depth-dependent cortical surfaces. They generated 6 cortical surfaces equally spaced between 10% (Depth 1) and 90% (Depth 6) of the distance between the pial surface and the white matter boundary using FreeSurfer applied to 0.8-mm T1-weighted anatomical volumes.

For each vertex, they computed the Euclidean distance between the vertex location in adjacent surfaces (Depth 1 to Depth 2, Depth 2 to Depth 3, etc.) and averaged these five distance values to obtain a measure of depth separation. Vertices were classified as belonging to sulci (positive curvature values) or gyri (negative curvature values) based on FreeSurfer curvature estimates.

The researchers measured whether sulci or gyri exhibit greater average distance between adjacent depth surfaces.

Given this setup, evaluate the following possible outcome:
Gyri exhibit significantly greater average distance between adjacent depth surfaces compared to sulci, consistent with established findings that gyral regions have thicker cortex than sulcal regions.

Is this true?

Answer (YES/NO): NO